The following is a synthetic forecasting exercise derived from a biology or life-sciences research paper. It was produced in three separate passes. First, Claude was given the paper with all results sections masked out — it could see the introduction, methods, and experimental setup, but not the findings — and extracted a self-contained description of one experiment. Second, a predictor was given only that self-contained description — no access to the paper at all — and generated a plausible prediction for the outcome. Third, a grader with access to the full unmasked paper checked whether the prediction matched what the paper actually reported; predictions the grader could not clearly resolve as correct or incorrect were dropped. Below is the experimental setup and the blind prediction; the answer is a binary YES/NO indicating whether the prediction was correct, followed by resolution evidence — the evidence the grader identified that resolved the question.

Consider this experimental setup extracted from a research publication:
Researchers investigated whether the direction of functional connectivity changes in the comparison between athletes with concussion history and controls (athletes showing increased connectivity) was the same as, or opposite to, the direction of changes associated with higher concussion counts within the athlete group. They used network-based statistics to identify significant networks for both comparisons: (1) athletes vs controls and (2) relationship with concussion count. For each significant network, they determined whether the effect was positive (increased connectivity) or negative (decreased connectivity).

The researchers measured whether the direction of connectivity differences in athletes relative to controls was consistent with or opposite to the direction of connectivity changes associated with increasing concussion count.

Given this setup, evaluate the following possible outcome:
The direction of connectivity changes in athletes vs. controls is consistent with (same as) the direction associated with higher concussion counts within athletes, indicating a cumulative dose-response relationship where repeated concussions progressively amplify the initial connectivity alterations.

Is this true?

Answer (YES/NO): NO